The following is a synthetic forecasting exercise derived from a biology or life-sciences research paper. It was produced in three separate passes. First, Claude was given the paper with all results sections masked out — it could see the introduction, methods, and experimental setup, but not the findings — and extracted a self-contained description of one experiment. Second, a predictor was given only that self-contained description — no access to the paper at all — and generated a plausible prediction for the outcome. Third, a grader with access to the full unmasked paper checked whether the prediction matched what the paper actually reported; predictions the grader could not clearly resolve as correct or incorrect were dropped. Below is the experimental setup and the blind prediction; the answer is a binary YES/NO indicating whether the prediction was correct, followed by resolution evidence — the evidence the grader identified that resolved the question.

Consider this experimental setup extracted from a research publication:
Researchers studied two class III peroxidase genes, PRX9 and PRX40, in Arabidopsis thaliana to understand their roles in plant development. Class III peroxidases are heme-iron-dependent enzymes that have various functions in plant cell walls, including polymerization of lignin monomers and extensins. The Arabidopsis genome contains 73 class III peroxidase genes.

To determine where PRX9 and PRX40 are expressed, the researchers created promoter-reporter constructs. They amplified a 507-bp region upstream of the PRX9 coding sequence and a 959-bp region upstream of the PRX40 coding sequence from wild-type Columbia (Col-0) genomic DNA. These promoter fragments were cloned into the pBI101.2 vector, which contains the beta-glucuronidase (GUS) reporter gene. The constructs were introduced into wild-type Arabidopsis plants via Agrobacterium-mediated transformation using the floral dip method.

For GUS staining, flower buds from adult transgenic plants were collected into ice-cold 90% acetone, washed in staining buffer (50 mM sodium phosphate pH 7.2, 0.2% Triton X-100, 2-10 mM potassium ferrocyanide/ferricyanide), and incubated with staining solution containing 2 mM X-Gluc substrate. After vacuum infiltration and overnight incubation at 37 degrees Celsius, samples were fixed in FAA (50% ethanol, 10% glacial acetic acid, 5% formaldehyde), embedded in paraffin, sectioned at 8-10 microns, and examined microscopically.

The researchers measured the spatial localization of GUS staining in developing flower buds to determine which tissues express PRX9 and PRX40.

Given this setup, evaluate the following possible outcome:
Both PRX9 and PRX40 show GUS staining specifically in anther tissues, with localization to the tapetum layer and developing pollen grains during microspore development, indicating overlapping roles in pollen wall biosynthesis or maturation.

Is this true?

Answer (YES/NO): NO